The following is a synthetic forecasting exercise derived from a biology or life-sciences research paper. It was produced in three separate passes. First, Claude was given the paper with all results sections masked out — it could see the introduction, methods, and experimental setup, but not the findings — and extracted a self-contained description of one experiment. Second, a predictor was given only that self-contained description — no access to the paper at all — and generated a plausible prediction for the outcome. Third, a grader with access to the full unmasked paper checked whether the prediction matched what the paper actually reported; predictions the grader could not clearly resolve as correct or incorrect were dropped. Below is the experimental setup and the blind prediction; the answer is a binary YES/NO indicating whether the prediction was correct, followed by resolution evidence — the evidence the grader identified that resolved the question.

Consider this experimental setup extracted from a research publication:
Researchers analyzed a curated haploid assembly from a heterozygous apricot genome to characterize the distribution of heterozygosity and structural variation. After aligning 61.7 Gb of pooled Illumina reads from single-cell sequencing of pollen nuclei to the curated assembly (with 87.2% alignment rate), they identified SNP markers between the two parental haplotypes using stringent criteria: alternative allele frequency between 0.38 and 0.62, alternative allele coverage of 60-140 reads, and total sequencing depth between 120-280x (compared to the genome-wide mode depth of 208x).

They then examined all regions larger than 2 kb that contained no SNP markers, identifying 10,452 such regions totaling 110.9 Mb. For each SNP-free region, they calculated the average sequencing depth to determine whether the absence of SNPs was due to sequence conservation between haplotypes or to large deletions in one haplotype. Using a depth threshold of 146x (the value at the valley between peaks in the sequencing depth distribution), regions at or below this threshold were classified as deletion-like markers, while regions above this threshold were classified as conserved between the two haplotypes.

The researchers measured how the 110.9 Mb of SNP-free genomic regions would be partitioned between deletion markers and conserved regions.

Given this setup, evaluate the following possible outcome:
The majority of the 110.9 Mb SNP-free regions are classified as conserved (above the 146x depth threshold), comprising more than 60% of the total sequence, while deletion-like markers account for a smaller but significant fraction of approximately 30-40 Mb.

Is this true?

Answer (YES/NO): YES